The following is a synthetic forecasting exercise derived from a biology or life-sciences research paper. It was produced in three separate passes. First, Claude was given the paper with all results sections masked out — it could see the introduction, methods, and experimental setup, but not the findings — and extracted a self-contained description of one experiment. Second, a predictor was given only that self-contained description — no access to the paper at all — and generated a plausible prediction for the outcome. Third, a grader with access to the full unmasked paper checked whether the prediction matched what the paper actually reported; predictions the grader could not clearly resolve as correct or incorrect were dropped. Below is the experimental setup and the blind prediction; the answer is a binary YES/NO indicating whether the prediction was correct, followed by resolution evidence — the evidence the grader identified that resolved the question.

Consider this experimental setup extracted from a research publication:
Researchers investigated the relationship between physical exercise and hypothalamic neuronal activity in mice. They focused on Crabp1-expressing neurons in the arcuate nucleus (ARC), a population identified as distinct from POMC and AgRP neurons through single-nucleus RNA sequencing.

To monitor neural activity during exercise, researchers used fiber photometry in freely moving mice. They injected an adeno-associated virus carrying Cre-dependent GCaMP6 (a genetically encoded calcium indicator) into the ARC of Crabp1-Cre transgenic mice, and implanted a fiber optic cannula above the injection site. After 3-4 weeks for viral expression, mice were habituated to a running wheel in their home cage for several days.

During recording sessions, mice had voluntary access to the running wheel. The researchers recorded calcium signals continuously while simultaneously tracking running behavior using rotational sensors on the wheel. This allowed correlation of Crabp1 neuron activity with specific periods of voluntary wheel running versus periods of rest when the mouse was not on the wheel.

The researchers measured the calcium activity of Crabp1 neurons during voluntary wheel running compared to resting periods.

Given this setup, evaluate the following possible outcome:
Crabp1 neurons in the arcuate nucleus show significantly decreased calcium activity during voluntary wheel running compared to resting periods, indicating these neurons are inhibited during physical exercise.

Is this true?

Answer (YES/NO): NO